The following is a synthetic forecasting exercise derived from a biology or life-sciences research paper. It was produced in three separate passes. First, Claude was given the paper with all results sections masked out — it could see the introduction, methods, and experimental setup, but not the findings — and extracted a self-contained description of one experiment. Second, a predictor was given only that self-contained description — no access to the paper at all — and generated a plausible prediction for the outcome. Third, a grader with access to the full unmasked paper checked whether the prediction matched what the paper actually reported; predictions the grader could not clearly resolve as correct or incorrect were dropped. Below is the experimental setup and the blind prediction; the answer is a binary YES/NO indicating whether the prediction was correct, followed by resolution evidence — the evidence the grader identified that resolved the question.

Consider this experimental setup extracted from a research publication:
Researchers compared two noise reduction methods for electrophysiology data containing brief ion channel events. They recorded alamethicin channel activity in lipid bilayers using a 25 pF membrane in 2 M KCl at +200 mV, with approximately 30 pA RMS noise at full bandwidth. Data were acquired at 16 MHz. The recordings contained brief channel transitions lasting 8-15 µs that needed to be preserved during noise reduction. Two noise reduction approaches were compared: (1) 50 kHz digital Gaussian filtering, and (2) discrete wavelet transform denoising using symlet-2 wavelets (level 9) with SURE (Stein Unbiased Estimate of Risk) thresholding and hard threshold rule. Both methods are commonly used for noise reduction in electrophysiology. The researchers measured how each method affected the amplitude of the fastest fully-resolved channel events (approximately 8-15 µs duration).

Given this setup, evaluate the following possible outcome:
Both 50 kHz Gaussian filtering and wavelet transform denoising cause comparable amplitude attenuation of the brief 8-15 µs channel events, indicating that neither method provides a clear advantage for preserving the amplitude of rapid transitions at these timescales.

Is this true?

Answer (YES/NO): NO